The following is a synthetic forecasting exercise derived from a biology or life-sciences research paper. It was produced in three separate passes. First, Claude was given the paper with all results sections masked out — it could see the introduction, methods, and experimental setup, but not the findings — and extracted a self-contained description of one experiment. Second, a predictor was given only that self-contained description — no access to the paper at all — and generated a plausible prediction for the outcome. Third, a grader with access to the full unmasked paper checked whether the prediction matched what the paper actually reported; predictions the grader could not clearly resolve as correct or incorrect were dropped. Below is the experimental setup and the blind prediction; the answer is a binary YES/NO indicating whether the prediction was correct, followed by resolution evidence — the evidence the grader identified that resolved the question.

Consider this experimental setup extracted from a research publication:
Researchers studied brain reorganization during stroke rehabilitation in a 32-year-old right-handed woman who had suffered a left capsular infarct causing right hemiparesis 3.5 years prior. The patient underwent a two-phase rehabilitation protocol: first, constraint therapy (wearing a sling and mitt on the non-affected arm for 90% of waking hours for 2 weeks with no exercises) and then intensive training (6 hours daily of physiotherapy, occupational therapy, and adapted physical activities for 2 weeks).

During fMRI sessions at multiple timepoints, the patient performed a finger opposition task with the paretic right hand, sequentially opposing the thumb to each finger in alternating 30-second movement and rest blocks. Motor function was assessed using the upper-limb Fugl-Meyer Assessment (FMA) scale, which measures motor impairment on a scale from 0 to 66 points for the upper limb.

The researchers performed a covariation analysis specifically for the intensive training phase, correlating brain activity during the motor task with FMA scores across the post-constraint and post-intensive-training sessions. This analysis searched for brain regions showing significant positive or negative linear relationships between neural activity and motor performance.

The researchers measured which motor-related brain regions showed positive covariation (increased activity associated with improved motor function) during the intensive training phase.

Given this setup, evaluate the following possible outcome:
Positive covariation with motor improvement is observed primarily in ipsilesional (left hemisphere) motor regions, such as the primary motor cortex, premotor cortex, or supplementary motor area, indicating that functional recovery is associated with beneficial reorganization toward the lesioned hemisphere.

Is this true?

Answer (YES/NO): NO